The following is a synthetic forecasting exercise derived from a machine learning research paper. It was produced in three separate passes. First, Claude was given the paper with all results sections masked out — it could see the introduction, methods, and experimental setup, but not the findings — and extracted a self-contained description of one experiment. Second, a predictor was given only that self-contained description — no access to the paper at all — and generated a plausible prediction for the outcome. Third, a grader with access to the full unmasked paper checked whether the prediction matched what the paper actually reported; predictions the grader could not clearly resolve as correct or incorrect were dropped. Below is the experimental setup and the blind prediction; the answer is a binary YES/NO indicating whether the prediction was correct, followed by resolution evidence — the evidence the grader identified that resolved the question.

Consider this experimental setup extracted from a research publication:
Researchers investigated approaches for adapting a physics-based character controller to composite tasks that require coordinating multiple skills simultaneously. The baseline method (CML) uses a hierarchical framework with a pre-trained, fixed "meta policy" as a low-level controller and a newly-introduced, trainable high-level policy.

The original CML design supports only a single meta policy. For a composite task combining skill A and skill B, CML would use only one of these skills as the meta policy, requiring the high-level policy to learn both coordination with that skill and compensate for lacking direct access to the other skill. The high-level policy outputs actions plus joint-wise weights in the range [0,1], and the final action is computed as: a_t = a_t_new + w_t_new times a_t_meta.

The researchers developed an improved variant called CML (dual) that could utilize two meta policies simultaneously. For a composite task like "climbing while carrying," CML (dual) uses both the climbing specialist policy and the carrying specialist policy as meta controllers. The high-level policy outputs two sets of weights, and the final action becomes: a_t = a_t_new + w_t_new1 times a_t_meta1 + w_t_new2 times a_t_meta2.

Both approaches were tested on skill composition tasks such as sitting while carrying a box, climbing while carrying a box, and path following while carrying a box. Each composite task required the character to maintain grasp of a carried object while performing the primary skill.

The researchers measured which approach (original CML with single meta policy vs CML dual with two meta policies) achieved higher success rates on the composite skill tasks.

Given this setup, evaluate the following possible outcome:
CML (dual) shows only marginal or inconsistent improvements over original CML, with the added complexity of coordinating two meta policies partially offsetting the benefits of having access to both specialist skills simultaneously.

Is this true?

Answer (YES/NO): YES